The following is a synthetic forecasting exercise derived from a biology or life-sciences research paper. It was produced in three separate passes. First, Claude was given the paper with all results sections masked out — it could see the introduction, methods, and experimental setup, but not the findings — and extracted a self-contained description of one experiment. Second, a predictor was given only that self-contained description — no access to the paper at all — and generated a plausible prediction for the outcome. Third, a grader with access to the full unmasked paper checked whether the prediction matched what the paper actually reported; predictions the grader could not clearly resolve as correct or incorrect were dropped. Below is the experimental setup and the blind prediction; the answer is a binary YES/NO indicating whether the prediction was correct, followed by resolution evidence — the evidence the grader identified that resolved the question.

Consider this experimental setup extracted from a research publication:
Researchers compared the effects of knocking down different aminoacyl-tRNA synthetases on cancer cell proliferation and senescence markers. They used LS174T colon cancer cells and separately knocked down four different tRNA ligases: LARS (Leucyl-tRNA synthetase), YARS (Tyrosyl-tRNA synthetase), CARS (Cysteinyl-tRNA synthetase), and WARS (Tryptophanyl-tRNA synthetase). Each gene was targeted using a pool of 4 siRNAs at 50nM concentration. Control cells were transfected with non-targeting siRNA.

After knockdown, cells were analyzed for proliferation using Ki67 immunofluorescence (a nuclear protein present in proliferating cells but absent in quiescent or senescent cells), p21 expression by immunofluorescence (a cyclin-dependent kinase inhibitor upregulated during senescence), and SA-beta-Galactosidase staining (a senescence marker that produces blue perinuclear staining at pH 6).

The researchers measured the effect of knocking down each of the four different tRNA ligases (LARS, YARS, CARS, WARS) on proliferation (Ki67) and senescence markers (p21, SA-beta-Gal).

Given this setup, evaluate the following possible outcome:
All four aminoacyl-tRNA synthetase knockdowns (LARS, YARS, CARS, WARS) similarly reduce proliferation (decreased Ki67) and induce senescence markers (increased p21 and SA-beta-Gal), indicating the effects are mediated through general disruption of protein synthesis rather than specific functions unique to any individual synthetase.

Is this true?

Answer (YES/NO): NO